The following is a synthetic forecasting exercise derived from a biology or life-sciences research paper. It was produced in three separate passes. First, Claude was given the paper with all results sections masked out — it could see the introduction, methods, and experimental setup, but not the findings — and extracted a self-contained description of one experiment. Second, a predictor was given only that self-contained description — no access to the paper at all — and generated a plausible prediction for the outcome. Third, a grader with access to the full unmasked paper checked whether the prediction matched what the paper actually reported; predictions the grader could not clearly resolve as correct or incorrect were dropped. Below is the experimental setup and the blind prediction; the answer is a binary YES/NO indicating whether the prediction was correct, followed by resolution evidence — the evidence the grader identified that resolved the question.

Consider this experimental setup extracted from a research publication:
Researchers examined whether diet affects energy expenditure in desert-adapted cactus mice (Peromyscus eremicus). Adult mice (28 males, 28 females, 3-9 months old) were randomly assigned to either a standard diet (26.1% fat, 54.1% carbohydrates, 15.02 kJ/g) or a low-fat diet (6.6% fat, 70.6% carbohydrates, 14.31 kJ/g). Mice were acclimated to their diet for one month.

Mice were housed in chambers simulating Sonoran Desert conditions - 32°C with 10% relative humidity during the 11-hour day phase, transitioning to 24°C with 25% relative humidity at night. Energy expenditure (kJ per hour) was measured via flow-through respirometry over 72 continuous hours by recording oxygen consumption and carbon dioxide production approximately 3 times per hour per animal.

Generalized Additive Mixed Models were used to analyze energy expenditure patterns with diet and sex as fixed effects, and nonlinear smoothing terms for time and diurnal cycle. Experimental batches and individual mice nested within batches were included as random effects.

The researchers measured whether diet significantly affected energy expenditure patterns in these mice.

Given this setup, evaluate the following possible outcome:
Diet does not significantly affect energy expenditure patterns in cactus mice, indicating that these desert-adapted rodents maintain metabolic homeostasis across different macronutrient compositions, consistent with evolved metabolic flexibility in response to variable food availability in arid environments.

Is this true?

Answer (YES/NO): YES